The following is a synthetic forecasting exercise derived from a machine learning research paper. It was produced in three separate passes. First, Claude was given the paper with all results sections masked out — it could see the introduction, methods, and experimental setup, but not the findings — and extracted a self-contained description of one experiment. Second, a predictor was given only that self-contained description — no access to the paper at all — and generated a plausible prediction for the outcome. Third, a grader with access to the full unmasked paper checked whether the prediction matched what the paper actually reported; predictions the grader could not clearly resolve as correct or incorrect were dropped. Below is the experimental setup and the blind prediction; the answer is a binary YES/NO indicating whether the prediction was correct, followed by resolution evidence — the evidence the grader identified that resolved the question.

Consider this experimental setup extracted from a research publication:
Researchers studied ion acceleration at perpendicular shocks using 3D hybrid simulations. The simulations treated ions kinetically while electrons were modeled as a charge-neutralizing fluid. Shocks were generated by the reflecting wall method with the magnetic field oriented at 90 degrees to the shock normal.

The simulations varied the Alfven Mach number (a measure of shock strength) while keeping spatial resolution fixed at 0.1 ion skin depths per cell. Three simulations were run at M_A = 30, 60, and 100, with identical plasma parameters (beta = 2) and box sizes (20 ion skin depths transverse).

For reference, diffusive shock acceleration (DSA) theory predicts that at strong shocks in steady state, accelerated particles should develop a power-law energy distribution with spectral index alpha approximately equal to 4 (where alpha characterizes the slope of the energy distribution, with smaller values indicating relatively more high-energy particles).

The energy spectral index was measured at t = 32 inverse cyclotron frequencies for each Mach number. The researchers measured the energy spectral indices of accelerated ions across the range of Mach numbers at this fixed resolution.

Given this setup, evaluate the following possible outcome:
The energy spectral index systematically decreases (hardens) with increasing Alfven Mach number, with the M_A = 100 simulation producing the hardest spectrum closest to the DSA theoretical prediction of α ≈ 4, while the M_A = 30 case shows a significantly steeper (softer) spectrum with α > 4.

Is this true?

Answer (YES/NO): YES